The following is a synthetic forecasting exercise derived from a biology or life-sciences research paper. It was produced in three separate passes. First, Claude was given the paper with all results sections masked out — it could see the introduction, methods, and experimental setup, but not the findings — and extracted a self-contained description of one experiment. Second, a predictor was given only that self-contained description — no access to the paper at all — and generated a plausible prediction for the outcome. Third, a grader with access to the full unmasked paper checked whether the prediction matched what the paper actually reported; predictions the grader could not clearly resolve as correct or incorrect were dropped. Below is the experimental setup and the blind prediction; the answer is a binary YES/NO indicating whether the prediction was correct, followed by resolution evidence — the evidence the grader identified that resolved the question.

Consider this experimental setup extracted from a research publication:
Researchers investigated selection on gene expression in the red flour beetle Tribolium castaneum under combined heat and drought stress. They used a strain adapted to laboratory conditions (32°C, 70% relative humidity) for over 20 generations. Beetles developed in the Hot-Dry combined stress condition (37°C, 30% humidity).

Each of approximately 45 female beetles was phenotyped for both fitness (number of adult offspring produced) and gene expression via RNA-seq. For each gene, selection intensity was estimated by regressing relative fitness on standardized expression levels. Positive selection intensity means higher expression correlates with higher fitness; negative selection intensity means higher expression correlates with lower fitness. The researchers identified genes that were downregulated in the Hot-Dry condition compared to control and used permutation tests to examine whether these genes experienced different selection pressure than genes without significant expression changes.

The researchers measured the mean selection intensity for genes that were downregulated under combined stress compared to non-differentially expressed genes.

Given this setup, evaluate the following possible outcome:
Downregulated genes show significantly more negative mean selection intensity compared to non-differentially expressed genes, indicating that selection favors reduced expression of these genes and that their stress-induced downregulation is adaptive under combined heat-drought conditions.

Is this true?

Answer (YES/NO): YES